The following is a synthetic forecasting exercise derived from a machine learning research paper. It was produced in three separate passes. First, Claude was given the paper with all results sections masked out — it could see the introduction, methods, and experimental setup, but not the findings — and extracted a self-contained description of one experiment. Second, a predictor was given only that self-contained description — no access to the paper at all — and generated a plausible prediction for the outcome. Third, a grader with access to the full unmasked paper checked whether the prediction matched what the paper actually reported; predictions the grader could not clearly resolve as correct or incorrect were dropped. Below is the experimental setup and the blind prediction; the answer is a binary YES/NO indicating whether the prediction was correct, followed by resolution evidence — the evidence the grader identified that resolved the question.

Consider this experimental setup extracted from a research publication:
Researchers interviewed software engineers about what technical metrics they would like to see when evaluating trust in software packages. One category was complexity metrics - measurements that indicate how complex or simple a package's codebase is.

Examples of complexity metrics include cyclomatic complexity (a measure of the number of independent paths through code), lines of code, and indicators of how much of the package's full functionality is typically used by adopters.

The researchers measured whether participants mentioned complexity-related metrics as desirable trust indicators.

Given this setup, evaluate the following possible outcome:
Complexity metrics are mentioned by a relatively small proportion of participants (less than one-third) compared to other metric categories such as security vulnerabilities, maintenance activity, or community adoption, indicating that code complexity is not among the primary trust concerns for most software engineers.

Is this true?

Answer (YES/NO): YES